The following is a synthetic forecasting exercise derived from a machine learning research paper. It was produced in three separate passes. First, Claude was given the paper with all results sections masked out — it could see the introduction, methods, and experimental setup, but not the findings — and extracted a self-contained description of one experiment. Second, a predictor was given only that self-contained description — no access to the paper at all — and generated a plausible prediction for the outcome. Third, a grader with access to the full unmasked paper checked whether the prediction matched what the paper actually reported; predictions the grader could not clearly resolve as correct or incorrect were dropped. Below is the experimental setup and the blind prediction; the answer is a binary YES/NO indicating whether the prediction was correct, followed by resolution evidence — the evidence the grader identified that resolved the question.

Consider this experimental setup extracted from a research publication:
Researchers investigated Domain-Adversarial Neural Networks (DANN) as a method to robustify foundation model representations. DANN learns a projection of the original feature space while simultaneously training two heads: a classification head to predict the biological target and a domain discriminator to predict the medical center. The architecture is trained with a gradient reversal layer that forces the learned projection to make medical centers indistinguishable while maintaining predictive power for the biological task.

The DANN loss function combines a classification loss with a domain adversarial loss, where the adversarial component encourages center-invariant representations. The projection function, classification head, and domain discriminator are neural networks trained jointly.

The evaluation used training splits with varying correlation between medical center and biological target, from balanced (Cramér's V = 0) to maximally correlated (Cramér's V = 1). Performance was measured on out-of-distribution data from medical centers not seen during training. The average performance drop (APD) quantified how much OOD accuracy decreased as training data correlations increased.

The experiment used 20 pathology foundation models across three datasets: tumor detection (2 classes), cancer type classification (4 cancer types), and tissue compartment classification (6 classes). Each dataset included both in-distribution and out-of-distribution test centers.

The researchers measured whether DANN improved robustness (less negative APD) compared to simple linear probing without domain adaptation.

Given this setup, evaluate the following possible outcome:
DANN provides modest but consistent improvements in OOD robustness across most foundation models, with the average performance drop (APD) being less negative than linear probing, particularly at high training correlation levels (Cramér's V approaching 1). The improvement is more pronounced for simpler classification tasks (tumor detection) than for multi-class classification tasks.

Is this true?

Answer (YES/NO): NO